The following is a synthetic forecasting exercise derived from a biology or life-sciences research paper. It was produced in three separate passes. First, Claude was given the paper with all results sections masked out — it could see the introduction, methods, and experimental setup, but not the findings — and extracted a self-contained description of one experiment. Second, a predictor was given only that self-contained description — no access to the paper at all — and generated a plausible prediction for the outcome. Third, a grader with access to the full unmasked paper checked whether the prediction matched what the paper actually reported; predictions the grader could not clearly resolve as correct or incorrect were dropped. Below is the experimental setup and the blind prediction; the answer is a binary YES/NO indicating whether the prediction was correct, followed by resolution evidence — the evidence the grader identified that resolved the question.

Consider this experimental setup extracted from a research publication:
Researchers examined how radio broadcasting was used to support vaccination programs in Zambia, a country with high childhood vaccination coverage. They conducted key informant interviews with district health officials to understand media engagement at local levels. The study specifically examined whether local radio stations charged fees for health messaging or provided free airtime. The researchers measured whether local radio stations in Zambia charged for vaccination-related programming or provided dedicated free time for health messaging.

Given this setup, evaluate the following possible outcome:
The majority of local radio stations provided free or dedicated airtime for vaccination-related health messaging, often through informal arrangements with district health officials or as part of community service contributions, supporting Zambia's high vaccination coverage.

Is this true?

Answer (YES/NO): YES